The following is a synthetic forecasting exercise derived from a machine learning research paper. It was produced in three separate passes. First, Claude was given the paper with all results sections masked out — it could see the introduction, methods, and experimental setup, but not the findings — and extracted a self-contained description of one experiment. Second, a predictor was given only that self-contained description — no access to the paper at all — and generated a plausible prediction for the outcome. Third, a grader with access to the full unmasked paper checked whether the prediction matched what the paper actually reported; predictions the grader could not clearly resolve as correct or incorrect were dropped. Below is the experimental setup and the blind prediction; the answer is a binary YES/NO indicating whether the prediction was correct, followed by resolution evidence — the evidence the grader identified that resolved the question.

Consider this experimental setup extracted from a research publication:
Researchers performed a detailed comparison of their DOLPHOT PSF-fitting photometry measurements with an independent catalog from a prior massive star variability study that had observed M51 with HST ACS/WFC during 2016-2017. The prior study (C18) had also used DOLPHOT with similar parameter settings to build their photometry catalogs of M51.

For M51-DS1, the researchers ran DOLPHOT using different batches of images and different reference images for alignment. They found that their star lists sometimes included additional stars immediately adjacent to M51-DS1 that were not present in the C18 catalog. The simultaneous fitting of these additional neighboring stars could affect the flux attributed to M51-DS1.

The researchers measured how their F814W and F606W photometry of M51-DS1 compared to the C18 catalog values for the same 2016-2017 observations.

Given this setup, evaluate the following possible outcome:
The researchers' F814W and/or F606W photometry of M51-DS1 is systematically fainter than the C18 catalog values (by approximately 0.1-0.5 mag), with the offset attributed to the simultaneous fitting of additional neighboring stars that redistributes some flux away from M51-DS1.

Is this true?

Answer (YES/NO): YES